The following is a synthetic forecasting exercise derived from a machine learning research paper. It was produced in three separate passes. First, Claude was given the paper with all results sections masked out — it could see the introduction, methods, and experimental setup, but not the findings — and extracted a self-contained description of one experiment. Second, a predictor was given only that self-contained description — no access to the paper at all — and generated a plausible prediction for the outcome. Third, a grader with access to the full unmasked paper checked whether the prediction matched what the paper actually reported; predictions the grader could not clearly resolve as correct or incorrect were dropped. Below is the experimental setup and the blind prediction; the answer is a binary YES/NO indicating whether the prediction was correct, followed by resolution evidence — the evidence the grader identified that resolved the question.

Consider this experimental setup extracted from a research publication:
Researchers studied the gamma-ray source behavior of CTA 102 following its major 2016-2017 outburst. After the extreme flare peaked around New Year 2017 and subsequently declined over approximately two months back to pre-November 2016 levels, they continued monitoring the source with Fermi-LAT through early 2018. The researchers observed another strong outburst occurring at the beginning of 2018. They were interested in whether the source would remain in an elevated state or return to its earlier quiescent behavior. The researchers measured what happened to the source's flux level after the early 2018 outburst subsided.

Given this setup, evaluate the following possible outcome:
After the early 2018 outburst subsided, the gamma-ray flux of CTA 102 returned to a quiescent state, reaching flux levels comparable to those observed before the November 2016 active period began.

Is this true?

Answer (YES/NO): NO